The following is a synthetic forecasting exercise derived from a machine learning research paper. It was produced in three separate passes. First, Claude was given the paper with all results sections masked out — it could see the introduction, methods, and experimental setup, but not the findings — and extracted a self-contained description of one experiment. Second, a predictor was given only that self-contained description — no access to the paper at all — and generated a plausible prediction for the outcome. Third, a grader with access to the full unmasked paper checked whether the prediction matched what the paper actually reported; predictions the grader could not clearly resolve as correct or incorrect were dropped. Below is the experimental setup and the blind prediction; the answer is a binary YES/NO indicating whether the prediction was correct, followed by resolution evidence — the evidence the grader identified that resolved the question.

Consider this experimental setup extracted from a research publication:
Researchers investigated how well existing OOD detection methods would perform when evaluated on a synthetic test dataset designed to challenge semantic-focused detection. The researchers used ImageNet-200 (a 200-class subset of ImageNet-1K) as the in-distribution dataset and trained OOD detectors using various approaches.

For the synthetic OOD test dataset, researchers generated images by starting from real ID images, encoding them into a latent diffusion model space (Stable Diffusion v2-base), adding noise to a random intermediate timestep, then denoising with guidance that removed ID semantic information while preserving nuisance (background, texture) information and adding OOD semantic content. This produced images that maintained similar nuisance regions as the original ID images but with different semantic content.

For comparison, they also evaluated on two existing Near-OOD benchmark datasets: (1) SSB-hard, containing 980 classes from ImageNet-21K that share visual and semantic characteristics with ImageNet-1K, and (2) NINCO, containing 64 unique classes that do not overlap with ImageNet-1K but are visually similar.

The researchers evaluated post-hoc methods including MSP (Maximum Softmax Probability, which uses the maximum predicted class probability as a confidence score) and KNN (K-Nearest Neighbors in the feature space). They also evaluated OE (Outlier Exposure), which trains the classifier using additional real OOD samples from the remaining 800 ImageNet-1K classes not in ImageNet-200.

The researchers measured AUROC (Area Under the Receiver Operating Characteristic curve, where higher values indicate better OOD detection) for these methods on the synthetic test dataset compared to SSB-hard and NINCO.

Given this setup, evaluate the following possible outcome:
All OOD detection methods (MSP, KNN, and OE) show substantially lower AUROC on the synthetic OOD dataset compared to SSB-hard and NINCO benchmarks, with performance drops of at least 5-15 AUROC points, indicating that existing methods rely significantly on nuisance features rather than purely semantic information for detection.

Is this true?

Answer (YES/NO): YES